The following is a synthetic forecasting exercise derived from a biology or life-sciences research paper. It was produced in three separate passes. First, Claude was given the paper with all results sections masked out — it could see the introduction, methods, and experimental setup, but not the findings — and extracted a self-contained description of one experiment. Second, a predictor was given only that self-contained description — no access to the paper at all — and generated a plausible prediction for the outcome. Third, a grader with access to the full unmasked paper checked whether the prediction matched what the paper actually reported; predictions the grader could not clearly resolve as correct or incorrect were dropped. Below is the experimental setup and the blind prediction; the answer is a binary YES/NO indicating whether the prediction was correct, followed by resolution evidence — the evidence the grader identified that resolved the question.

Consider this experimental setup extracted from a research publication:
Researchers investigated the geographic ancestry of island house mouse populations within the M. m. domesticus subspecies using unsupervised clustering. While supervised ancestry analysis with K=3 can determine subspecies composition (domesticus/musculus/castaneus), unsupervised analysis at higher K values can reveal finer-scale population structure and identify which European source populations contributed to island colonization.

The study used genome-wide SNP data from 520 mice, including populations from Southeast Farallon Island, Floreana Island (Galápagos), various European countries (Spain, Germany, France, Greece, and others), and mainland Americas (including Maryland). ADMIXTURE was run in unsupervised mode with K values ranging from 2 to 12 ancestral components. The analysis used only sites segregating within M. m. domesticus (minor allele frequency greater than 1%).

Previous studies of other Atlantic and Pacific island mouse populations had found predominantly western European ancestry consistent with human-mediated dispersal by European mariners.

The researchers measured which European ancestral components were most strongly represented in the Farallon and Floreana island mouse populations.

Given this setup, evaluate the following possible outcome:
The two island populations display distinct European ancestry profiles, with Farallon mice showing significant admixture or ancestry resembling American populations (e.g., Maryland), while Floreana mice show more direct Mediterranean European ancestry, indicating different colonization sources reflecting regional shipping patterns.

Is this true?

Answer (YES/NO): NO